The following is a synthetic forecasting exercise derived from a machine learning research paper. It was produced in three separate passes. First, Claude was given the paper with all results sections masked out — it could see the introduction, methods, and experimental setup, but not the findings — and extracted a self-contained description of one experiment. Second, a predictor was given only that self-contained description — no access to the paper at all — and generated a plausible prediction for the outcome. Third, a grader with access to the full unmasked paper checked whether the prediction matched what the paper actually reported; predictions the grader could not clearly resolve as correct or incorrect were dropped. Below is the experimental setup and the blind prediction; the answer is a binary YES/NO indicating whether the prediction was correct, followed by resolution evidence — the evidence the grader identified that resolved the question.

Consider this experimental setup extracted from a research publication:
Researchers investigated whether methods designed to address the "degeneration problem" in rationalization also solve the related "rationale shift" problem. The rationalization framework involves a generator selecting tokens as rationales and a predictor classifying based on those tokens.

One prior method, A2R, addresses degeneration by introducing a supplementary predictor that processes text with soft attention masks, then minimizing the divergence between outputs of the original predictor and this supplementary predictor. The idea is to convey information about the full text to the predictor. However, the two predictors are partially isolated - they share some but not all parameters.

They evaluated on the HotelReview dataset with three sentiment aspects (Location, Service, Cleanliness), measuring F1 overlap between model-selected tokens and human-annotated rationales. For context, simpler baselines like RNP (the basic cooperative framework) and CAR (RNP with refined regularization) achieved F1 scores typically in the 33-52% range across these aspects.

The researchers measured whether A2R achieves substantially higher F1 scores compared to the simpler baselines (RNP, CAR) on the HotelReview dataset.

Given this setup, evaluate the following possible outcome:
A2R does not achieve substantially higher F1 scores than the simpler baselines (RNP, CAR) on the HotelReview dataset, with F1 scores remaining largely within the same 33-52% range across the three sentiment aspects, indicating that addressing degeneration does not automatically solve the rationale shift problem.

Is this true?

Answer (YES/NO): YES